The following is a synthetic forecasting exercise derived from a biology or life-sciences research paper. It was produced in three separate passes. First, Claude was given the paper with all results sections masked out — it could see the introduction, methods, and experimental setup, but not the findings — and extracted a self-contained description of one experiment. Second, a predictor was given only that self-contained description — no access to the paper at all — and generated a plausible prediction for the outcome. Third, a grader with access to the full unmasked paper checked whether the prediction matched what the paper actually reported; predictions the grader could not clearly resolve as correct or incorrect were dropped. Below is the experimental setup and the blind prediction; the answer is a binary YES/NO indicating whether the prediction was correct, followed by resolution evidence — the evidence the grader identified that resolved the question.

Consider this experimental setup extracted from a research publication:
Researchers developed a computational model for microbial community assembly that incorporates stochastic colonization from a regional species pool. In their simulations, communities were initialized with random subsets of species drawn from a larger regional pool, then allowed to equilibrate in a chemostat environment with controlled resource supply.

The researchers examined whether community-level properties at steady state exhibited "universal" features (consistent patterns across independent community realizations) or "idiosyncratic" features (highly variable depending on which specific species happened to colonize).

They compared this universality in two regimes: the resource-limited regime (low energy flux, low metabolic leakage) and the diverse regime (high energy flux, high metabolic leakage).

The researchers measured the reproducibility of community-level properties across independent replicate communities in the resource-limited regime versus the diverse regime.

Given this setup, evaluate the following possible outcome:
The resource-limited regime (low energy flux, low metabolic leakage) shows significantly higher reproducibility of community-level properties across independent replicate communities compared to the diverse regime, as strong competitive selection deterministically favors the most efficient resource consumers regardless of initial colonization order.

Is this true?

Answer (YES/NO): NO